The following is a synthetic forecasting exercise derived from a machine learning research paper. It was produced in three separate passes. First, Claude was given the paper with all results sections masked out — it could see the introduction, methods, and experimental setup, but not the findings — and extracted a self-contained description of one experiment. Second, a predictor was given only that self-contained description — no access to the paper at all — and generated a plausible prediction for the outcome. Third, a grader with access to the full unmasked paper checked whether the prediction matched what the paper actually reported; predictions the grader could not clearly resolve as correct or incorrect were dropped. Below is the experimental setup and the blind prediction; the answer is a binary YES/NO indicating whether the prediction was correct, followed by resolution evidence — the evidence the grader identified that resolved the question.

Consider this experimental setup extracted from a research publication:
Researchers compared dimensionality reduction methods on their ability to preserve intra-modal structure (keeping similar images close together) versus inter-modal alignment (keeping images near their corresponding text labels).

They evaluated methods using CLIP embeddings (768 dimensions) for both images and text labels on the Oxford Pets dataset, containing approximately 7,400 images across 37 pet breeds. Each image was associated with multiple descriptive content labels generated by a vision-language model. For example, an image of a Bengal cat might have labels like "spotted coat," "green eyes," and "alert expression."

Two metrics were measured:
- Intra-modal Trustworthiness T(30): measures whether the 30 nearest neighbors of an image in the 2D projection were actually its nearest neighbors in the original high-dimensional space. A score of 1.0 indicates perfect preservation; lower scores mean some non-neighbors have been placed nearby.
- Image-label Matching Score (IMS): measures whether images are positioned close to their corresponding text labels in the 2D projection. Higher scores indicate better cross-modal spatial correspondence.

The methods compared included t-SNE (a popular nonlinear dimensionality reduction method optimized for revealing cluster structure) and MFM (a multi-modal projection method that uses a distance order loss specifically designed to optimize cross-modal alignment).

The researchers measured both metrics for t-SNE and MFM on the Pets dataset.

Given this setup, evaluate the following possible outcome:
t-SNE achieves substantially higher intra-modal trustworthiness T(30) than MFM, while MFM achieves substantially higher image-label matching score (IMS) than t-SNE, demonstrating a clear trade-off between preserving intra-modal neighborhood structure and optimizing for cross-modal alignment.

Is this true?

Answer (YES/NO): NO